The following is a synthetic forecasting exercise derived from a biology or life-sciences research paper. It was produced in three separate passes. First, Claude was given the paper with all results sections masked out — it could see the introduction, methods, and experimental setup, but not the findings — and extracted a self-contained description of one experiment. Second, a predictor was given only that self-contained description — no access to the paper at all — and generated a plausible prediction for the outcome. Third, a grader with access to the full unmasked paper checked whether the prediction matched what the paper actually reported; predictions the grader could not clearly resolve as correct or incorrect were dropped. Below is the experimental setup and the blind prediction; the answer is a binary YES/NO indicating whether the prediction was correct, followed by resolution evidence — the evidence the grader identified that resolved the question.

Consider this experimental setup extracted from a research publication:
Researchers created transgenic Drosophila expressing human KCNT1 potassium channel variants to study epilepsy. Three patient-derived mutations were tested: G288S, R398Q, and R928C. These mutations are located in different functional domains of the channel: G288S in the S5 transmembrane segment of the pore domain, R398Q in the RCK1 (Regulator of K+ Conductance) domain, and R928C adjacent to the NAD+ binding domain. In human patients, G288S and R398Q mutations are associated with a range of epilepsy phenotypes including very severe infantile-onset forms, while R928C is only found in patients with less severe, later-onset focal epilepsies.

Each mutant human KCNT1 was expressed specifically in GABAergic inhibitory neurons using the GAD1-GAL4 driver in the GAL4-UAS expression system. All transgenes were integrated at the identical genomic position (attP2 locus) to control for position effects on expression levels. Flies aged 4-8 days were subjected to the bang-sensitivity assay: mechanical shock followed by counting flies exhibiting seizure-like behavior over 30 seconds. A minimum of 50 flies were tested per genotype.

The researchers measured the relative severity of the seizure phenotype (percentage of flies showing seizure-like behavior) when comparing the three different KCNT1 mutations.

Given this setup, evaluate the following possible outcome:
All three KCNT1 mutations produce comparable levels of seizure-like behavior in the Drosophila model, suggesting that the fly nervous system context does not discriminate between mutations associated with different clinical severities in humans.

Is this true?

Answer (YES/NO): NO